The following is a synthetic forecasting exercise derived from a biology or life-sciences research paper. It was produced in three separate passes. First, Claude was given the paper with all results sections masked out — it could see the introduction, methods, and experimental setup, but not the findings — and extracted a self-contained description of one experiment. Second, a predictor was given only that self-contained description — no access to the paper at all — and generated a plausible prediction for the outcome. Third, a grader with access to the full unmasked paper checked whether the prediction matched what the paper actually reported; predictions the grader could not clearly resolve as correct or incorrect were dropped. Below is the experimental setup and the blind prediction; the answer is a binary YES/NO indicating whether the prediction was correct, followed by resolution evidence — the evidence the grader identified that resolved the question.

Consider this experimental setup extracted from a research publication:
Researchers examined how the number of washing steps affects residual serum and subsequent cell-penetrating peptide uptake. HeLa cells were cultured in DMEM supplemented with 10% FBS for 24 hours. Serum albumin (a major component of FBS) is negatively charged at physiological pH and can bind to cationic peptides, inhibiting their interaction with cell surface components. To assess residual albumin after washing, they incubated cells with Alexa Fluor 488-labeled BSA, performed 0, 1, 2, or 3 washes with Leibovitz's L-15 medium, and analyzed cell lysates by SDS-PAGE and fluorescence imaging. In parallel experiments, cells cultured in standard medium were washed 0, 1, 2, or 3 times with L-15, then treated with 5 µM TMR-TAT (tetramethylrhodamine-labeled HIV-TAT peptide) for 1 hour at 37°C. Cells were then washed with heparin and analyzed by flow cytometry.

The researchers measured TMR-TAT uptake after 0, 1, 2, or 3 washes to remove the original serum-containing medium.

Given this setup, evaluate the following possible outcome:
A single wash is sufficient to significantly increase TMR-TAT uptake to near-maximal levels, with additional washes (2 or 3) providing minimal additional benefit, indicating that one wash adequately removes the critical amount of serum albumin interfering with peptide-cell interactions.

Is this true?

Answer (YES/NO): YES